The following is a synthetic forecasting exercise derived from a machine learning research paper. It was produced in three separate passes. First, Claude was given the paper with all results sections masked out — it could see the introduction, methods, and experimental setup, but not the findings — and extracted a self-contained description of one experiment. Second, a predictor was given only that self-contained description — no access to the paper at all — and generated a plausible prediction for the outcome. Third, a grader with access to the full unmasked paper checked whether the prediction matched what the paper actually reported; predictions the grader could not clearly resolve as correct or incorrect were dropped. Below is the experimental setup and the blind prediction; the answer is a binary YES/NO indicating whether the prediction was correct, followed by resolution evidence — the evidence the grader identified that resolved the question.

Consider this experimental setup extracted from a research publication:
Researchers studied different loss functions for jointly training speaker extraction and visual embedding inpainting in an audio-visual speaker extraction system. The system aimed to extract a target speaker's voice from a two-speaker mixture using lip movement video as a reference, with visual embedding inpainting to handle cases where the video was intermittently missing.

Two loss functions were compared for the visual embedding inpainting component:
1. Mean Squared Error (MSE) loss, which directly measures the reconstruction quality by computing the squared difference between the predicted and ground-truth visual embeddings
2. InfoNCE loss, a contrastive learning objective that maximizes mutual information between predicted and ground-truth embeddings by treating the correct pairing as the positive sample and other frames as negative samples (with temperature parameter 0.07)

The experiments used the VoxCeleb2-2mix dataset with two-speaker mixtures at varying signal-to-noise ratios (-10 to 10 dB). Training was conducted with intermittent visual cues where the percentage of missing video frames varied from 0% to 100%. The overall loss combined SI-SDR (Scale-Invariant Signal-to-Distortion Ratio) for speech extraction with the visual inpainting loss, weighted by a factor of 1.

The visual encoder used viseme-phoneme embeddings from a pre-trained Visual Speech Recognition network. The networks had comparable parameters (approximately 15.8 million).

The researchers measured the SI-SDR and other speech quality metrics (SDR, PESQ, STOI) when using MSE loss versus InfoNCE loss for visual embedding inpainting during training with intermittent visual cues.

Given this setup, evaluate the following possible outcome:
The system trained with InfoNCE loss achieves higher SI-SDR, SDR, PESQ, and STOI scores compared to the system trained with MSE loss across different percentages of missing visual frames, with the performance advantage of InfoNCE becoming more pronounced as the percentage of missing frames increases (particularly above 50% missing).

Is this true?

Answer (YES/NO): NO